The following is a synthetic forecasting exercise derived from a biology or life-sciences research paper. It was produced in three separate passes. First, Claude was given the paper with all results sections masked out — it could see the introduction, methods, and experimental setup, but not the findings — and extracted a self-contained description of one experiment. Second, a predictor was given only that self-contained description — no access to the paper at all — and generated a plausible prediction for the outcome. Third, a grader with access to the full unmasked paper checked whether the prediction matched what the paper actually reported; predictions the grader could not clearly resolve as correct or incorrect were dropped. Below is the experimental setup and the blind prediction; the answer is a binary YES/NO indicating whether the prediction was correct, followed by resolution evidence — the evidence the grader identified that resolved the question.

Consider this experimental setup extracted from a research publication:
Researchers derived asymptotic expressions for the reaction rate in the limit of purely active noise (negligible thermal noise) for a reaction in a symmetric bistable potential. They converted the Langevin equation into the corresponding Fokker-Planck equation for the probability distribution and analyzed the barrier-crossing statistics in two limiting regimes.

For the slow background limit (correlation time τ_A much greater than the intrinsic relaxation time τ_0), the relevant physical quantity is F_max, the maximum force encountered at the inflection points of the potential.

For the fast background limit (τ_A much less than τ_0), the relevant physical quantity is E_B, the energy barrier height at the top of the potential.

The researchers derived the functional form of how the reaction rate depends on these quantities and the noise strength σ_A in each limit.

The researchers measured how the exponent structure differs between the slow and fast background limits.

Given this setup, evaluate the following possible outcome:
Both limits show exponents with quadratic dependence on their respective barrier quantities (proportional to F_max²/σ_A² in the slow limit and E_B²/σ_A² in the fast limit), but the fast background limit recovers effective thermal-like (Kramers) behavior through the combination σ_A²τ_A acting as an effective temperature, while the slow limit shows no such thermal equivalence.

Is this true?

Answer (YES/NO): NO